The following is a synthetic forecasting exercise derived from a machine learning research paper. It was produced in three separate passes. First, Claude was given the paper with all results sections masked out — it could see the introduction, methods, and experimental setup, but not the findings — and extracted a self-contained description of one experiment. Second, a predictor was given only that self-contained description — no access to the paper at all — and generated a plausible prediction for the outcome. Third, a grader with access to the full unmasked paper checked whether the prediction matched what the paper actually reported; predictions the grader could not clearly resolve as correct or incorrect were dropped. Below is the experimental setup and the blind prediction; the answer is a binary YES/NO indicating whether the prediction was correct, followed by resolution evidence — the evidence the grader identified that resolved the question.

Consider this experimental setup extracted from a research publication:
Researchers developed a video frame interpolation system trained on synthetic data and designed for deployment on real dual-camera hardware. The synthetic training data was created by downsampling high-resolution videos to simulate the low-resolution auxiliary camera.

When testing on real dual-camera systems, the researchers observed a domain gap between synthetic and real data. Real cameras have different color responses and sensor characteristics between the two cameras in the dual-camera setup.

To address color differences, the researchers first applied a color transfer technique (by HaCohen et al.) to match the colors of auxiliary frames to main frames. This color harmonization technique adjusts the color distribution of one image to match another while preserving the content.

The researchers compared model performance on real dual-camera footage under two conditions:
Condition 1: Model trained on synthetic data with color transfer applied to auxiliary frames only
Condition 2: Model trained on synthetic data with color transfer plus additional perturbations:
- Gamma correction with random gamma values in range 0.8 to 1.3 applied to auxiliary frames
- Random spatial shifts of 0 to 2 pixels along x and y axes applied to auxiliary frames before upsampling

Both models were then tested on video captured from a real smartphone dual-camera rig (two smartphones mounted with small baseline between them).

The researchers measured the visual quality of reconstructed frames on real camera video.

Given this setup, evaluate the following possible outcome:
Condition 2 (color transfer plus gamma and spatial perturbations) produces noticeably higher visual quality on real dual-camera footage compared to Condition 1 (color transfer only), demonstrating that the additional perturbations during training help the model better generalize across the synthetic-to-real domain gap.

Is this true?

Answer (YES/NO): YES